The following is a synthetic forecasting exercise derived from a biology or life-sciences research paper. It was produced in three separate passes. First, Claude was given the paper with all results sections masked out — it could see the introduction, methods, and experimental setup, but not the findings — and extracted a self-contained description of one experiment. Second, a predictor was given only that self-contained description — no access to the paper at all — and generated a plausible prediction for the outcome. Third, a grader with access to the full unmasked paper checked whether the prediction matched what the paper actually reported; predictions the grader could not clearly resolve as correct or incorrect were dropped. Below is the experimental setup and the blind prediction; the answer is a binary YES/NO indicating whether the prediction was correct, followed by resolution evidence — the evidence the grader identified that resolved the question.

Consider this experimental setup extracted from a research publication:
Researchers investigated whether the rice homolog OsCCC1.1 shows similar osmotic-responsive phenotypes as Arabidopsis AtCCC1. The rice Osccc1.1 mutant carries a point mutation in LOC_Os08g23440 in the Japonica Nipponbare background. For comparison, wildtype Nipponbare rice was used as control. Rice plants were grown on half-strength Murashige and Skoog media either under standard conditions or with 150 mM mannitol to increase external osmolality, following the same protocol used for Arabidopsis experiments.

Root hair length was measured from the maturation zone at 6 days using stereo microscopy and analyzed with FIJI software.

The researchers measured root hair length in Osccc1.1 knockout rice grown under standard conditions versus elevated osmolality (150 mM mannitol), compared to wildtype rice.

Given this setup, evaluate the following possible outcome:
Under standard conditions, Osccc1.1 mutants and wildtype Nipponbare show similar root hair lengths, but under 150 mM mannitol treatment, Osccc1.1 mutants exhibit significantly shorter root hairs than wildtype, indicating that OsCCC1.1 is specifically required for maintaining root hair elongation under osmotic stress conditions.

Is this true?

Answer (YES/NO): NO